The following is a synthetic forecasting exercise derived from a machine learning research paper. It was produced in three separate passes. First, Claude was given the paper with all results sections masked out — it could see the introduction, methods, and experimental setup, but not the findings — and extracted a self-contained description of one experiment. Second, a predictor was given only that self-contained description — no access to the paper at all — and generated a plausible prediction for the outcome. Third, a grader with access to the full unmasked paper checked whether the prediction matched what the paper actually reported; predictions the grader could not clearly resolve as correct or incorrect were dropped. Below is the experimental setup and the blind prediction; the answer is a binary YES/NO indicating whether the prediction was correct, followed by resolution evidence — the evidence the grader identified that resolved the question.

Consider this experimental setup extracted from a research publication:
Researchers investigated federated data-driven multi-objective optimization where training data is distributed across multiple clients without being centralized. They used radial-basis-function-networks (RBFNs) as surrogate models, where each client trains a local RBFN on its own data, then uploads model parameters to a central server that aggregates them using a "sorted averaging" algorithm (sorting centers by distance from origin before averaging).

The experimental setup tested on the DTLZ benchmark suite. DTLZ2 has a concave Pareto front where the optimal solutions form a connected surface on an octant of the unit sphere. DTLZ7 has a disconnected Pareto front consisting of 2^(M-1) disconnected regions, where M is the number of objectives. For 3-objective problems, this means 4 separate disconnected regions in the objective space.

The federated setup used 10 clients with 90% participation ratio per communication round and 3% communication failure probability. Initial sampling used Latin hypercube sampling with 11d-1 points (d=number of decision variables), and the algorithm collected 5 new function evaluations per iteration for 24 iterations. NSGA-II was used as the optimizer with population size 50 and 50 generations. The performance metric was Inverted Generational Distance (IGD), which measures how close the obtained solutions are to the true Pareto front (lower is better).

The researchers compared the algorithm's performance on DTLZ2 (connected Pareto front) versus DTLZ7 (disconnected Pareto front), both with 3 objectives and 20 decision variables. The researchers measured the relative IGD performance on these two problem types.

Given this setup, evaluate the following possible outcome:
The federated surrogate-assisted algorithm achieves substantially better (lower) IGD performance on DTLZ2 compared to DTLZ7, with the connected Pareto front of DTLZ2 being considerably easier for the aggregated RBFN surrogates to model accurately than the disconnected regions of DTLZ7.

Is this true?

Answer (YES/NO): YES